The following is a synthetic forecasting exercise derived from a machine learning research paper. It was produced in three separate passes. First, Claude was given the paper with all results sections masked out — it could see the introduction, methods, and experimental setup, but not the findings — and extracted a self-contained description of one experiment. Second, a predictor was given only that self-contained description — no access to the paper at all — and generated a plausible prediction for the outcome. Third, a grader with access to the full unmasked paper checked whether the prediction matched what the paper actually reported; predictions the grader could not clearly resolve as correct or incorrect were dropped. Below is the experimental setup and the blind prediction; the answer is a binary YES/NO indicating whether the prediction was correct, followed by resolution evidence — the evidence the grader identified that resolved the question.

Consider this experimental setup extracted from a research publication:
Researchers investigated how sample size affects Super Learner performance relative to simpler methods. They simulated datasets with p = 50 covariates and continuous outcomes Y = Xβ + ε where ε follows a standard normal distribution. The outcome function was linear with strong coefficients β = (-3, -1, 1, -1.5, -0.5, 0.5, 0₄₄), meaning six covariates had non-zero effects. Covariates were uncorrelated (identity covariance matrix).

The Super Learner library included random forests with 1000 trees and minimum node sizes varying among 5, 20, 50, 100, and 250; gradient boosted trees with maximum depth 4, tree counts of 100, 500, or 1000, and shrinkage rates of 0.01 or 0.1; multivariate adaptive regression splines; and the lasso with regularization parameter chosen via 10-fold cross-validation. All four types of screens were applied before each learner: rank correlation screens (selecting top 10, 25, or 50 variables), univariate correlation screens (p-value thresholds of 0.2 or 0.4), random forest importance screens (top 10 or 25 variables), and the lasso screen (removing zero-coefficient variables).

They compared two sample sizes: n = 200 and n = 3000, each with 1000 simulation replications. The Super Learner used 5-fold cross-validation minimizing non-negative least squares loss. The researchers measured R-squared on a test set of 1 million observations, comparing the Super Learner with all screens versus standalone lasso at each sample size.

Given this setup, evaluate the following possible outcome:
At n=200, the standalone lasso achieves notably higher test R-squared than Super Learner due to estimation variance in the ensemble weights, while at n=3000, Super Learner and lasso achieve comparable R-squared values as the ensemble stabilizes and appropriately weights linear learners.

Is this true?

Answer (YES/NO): NO